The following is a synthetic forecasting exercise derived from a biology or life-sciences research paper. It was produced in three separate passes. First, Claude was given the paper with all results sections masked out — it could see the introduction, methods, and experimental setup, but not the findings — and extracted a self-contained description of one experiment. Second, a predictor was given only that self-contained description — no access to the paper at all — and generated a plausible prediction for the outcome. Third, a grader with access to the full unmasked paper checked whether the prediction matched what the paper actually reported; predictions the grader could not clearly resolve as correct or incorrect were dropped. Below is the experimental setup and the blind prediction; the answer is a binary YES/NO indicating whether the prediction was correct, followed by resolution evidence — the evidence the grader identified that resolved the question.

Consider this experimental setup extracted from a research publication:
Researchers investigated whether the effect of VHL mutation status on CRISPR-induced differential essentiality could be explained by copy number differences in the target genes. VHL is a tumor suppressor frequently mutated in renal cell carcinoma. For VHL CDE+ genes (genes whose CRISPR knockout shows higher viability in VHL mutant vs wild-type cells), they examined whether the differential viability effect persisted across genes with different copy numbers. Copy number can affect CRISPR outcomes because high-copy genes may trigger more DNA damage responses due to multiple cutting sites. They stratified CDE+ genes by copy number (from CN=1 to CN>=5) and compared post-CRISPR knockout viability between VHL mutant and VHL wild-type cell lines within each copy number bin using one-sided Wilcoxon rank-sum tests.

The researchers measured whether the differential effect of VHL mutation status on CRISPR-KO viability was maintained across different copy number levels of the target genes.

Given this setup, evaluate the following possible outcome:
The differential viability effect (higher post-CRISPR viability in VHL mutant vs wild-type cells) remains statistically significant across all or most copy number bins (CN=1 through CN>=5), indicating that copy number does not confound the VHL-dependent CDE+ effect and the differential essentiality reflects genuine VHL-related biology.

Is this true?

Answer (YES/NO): YES